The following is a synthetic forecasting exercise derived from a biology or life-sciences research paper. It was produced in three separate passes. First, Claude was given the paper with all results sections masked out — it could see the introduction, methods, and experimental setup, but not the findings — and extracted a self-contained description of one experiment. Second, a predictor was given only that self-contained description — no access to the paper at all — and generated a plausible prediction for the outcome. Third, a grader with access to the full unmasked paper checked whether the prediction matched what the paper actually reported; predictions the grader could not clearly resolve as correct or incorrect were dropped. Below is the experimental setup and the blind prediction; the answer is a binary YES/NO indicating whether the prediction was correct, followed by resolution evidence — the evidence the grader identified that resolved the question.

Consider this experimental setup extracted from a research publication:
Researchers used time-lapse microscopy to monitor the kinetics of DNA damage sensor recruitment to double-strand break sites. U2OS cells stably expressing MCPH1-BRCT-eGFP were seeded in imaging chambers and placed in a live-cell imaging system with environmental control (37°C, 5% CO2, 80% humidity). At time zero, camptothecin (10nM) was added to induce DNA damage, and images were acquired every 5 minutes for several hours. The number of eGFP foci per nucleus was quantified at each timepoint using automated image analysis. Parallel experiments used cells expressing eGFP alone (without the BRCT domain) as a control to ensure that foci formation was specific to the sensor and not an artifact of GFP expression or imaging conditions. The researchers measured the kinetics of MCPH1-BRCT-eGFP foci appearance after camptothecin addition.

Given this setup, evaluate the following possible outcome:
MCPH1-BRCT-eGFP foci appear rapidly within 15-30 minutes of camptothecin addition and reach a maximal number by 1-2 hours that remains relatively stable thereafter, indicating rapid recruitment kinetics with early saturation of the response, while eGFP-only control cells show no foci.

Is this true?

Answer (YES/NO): NO